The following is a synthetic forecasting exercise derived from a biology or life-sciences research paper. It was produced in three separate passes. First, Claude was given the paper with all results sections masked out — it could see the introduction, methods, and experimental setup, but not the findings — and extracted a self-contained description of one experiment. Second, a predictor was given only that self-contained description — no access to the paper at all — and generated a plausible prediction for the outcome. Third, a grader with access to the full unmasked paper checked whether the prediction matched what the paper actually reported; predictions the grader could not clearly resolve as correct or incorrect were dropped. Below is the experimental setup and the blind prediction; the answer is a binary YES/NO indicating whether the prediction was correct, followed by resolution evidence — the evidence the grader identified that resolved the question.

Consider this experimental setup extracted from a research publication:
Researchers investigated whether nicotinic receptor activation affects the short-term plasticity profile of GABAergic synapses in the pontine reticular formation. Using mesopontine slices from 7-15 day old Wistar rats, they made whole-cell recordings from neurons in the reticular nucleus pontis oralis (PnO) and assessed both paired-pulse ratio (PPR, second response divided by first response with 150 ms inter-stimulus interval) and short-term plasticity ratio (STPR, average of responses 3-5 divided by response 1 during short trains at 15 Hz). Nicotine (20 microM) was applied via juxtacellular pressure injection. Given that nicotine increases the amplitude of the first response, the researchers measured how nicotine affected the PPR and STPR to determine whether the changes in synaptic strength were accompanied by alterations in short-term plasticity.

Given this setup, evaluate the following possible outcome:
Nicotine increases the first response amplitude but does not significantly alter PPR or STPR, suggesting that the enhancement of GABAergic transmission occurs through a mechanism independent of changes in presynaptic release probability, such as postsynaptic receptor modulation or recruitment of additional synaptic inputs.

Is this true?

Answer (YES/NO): NO